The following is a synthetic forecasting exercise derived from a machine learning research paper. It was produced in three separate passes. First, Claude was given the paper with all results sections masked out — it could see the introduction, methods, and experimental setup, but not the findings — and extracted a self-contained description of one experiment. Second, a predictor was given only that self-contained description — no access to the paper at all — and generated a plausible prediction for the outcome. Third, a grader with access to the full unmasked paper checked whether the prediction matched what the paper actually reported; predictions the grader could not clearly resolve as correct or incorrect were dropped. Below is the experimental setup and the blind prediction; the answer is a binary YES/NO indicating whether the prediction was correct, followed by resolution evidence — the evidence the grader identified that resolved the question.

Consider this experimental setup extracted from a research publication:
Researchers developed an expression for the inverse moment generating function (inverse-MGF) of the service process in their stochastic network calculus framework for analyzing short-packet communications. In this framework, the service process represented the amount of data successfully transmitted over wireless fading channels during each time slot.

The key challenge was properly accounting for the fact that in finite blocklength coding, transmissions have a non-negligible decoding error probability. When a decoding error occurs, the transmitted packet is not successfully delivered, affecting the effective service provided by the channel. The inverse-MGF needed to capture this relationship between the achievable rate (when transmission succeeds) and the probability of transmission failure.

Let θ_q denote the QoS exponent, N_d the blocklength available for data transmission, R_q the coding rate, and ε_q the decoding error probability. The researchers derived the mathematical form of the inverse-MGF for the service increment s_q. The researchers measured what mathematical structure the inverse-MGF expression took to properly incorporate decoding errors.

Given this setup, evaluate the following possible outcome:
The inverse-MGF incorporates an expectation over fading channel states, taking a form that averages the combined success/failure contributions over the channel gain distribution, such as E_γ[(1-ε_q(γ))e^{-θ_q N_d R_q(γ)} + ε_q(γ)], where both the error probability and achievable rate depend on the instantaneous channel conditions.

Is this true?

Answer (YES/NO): NO